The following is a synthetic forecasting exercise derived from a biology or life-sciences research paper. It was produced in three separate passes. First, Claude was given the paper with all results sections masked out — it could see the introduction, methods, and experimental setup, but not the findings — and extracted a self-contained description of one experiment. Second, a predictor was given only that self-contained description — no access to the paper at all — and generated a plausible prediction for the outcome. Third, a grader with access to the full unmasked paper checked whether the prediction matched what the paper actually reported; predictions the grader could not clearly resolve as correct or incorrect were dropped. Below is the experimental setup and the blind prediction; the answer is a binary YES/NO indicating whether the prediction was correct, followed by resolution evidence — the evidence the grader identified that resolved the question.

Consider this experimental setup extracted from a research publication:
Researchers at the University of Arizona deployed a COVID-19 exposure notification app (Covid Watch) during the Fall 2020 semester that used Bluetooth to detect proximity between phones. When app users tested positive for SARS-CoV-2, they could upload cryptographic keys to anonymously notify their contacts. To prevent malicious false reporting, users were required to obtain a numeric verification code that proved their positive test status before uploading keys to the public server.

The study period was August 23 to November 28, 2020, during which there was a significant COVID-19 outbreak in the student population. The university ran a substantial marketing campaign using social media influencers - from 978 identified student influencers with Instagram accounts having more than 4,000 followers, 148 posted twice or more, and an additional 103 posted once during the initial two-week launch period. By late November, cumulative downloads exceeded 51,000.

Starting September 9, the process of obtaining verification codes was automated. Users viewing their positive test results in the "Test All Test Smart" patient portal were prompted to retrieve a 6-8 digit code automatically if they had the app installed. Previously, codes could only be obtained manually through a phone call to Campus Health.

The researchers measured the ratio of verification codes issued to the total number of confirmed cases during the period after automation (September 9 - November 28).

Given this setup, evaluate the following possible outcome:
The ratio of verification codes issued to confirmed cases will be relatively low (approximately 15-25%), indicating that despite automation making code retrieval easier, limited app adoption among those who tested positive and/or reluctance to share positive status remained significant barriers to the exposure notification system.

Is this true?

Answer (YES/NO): NO